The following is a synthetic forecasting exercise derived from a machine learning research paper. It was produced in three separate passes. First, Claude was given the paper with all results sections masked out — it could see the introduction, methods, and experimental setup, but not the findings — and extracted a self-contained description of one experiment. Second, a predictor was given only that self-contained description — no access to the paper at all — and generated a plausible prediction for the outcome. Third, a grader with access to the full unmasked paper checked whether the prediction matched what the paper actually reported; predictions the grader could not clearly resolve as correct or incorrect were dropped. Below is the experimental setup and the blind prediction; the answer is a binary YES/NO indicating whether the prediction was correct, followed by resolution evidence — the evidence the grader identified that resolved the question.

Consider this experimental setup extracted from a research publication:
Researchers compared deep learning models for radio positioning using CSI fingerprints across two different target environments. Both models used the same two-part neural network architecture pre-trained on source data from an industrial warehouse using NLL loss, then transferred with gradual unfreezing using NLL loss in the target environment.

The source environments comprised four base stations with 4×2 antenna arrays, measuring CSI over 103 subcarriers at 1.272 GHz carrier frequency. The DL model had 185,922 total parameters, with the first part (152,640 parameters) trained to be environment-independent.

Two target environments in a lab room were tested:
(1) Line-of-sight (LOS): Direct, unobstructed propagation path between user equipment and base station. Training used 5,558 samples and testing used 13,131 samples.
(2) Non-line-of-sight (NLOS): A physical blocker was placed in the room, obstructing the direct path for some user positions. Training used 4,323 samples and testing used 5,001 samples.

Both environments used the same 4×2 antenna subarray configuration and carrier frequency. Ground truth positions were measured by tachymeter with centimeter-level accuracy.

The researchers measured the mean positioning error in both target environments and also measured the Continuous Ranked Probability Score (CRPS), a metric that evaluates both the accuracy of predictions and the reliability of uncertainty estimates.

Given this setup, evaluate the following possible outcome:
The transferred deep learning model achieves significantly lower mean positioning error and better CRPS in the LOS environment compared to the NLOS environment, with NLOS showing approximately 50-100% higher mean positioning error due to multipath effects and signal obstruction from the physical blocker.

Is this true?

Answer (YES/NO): NO